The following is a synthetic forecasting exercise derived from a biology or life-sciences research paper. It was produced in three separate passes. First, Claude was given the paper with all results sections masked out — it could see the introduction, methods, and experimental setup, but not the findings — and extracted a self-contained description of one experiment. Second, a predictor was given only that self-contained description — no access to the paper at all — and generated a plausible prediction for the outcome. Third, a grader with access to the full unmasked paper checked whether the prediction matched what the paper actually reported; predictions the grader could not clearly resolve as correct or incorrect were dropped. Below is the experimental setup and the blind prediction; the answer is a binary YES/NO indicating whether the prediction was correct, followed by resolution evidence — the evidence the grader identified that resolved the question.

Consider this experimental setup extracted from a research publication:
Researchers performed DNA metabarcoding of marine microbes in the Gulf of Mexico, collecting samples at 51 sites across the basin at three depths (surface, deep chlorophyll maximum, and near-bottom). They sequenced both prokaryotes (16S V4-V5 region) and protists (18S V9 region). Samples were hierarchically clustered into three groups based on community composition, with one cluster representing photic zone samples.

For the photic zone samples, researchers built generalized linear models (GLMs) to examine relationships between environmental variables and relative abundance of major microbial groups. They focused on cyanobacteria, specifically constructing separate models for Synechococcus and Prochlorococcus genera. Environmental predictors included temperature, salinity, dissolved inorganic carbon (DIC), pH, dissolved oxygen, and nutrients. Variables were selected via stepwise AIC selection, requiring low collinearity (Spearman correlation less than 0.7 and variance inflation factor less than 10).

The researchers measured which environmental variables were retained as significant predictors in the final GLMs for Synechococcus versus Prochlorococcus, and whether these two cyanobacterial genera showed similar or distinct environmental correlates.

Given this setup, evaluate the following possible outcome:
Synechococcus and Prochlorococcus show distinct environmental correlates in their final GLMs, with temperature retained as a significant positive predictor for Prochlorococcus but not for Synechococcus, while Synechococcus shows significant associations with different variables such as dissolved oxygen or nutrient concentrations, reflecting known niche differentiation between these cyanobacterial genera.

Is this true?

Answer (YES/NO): NO